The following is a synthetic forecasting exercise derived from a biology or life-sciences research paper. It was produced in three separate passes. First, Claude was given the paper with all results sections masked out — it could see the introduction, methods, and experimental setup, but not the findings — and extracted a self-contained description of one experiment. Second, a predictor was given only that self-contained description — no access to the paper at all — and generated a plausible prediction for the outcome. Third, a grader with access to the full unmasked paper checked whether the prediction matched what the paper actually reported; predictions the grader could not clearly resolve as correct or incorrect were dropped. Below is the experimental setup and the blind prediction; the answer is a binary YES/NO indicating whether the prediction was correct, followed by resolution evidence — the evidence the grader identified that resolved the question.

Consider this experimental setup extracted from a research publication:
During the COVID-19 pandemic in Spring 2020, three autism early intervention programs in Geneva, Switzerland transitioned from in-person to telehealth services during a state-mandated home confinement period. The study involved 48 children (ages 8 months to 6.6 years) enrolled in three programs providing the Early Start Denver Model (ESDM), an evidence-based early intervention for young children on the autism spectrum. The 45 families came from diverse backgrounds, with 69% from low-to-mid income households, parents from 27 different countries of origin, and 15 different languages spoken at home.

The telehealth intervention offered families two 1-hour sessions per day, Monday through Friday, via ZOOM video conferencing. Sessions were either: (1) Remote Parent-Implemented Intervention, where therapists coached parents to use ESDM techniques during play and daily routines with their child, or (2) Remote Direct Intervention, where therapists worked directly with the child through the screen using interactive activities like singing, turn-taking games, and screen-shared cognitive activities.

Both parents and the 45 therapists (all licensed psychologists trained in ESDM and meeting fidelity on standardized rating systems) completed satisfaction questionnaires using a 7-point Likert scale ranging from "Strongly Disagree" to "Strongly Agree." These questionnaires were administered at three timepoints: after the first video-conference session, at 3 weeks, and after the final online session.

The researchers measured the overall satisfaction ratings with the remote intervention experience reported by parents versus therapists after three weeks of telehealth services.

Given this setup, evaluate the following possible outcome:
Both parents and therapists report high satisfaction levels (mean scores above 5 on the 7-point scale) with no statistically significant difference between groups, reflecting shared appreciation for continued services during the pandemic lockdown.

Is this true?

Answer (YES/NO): NO